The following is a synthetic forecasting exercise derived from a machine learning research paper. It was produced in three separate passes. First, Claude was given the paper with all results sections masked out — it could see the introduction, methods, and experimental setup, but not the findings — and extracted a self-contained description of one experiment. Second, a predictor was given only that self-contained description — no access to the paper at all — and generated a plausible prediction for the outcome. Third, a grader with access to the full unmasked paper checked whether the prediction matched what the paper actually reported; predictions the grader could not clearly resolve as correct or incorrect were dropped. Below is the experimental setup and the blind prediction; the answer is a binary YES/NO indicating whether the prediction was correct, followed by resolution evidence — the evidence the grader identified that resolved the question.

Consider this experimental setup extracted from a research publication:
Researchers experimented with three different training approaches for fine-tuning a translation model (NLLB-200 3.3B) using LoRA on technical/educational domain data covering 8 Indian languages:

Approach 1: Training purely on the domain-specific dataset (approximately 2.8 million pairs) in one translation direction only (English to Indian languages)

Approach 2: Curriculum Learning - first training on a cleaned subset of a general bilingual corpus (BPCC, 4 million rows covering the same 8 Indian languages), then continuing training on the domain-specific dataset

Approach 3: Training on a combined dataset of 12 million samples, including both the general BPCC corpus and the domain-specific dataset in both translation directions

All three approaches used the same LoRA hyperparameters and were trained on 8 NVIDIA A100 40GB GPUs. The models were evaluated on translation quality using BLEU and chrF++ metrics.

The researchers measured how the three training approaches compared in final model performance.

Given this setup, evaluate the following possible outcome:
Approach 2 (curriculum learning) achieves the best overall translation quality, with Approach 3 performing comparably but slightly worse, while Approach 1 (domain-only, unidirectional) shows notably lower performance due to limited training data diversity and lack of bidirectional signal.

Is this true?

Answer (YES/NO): NO